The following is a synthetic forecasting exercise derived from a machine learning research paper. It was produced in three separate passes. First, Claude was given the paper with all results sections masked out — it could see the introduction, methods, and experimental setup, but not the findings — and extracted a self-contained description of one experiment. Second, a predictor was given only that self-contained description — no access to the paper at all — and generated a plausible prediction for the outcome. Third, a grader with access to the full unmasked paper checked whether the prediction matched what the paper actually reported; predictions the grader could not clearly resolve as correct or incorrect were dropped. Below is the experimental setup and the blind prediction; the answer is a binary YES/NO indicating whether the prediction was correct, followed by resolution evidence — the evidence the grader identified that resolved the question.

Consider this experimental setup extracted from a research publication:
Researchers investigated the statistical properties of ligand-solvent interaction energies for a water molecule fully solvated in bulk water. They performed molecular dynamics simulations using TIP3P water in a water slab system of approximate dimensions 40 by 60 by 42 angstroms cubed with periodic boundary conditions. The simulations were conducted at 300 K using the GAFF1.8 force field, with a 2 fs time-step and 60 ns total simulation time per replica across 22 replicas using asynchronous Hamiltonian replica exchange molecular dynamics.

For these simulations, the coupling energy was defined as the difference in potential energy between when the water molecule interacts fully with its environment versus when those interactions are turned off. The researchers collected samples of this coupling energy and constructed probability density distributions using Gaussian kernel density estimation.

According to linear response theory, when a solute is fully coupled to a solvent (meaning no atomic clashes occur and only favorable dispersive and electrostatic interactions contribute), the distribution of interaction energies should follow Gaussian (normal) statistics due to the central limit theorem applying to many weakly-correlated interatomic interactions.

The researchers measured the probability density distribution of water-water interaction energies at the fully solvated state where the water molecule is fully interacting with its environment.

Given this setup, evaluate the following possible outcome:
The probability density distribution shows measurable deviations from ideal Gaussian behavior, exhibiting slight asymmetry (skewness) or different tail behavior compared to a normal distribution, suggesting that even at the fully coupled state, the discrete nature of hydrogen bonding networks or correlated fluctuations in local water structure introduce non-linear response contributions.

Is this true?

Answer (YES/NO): NO